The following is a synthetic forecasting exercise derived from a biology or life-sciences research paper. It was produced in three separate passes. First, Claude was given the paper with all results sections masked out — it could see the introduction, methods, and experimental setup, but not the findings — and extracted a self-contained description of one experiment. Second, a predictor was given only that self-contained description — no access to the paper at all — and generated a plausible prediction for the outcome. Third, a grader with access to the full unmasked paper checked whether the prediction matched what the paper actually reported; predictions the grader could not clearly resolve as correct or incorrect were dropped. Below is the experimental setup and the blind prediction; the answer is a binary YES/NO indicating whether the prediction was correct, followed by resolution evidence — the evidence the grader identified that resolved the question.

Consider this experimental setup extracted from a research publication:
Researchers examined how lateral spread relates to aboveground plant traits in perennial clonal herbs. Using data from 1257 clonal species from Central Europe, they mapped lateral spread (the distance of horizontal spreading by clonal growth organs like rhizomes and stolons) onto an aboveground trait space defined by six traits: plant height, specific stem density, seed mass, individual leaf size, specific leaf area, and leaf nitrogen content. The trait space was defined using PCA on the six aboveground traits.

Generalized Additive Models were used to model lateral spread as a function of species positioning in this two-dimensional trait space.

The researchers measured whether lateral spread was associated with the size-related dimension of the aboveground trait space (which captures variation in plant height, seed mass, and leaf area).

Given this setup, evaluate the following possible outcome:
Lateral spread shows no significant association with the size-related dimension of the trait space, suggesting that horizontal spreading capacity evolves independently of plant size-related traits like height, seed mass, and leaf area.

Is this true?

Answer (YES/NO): NO